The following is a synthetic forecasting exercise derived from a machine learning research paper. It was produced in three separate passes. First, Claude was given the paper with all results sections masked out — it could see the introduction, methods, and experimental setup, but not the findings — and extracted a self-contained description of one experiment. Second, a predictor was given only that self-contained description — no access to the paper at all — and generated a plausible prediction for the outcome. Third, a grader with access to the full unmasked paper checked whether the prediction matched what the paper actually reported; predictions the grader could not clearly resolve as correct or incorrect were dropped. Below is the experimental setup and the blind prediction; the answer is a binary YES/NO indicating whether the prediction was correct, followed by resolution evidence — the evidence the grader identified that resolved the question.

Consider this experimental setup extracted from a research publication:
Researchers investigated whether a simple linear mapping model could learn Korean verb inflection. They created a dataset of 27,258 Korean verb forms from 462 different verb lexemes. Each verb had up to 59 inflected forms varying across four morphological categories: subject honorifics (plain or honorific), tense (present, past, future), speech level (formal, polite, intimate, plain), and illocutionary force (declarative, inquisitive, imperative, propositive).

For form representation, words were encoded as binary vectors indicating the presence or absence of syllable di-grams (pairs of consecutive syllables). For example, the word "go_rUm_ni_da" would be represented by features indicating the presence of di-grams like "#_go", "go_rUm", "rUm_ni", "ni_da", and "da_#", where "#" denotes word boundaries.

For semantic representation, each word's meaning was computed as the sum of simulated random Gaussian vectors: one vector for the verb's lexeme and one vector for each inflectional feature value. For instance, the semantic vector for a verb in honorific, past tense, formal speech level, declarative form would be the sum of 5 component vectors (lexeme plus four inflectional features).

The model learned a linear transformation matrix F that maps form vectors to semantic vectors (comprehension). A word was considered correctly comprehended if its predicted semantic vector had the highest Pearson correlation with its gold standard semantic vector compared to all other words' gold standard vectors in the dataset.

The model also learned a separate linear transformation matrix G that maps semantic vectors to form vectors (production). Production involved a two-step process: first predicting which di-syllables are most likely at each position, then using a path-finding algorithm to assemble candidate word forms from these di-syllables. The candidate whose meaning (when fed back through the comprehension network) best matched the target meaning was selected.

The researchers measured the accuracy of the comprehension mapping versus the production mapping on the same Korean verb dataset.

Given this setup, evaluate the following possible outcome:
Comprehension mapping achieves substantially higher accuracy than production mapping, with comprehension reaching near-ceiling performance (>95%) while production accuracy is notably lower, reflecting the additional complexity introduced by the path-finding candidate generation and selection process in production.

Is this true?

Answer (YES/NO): YES